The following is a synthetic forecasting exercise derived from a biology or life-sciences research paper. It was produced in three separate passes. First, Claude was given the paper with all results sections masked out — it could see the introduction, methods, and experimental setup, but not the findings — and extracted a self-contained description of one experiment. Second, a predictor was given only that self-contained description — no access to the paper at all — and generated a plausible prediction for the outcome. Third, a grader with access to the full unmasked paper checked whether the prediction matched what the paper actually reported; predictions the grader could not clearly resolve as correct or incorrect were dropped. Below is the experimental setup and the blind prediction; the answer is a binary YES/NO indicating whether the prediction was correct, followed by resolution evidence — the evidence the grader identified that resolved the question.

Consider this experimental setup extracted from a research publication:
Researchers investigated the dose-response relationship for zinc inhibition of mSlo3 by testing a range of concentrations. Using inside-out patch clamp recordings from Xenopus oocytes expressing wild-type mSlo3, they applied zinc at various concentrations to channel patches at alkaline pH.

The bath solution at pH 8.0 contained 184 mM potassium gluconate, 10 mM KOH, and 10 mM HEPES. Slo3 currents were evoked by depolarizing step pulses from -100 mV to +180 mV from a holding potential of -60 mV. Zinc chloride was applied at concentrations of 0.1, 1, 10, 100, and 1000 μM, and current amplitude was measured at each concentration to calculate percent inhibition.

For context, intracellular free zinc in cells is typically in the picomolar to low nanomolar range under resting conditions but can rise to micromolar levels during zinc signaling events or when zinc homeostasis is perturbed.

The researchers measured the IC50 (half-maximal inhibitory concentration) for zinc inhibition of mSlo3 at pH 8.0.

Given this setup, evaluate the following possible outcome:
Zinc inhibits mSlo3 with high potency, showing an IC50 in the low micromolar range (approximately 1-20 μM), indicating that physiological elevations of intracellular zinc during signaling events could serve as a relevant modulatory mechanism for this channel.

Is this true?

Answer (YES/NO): NO